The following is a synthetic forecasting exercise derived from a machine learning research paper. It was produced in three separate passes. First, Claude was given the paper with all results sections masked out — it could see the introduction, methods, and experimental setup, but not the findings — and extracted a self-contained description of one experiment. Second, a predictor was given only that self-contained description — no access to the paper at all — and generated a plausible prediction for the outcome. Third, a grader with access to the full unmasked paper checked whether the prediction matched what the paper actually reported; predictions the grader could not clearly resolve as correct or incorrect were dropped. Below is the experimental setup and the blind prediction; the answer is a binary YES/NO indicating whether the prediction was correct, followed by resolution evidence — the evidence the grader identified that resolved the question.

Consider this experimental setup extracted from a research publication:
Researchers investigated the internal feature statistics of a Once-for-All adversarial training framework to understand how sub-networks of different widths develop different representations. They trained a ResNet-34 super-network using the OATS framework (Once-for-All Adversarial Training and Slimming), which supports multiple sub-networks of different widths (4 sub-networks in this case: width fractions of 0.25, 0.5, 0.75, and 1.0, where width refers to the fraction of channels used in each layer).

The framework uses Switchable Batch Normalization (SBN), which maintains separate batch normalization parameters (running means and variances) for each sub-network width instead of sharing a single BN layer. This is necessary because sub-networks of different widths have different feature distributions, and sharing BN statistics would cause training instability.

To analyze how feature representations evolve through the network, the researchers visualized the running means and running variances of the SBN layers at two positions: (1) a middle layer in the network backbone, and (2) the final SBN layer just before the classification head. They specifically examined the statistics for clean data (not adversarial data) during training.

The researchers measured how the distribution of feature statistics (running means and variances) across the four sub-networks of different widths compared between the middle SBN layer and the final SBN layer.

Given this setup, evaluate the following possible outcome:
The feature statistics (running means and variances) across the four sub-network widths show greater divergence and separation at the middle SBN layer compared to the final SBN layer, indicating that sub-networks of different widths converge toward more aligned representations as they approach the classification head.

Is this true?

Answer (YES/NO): NO